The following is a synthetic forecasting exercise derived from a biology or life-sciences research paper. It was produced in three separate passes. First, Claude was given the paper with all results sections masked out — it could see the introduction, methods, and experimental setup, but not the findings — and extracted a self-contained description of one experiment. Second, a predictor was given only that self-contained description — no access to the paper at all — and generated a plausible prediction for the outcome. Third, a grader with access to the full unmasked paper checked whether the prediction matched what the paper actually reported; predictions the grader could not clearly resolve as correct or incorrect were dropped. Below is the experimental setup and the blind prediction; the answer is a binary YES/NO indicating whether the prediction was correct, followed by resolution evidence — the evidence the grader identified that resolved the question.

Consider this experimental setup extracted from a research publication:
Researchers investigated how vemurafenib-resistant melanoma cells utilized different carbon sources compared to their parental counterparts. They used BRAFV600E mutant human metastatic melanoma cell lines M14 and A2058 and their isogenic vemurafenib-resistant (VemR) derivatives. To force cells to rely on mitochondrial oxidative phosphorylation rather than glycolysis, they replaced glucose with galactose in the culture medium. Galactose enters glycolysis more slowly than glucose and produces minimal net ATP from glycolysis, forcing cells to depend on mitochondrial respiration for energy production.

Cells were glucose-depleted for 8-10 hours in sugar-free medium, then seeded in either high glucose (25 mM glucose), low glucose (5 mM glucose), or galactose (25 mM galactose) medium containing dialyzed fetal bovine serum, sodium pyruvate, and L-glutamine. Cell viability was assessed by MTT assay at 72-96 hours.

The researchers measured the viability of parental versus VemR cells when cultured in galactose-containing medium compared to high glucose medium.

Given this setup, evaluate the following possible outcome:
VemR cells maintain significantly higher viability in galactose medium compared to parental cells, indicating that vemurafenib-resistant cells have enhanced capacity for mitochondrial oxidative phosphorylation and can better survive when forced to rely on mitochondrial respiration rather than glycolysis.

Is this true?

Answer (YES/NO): YES